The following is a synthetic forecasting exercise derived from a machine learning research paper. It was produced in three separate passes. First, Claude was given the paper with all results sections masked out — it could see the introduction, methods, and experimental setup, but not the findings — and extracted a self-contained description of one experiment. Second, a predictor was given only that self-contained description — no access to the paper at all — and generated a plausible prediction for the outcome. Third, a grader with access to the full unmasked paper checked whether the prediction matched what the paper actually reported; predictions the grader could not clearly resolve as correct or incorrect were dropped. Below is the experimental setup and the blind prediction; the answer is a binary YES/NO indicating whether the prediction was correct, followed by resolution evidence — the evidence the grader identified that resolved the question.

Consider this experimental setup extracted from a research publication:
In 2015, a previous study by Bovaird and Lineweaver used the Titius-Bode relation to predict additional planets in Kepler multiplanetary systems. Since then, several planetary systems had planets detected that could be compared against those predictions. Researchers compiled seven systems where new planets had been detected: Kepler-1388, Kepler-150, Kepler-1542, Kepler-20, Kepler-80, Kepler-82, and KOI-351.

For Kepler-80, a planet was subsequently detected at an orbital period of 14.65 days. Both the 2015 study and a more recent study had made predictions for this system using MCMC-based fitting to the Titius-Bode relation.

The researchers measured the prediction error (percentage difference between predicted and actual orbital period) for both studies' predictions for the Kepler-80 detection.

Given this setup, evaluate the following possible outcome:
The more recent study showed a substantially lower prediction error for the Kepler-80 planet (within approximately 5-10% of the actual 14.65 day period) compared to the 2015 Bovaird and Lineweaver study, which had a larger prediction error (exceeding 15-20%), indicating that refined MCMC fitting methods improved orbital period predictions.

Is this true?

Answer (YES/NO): NO